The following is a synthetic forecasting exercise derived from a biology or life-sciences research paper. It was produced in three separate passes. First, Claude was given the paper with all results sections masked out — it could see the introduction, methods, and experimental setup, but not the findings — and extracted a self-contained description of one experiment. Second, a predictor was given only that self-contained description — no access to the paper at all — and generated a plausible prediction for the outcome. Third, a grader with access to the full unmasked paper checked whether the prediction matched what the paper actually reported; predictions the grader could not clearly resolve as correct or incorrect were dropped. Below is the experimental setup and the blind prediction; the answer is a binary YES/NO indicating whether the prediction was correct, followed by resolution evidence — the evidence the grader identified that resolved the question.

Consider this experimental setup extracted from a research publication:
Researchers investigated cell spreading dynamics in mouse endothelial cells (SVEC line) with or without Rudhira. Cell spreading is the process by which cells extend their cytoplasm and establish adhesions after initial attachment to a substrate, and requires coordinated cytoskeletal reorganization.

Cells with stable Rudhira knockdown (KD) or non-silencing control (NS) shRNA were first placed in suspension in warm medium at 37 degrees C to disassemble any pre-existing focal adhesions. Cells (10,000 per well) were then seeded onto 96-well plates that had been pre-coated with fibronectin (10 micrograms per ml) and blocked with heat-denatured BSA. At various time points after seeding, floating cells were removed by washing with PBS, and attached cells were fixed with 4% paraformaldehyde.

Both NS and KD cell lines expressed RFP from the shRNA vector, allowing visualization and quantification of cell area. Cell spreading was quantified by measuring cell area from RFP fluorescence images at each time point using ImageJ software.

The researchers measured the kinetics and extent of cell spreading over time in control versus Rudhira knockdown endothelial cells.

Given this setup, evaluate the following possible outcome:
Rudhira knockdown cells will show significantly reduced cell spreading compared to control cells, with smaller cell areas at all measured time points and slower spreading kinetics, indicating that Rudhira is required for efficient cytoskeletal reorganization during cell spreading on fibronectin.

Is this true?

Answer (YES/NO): NO